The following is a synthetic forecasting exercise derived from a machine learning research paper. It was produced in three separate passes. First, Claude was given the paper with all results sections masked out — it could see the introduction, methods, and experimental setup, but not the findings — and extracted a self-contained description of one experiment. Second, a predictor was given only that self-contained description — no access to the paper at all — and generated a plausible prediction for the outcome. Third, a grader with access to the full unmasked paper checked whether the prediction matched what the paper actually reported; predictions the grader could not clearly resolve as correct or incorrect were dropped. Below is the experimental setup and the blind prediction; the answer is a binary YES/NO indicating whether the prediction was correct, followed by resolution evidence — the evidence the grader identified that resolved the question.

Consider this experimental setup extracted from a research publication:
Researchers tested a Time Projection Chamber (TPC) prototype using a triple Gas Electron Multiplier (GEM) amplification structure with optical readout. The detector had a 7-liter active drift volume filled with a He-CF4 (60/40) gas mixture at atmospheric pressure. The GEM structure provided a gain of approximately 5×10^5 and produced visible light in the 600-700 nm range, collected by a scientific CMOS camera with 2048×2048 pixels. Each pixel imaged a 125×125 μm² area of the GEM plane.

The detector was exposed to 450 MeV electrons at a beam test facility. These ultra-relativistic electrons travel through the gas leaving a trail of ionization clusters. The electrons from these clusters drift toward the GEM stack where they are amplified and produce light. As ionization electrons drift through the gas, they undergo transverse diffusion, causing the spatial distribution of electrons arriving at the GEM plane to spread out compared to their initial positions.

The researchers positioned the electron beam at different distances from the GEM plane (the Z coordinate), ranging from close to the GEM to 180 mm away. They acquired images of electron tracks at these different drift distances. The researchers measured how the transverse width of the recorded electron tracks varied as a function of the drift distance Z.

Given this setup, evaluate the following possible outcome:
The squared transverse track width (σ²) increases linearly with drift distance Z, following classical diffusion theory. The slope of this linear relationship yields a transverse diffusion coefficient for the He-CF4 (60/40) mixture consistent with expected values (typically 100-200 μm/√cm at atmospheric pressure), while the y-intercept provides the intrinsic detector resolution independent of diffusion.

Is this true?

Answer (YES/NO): YES